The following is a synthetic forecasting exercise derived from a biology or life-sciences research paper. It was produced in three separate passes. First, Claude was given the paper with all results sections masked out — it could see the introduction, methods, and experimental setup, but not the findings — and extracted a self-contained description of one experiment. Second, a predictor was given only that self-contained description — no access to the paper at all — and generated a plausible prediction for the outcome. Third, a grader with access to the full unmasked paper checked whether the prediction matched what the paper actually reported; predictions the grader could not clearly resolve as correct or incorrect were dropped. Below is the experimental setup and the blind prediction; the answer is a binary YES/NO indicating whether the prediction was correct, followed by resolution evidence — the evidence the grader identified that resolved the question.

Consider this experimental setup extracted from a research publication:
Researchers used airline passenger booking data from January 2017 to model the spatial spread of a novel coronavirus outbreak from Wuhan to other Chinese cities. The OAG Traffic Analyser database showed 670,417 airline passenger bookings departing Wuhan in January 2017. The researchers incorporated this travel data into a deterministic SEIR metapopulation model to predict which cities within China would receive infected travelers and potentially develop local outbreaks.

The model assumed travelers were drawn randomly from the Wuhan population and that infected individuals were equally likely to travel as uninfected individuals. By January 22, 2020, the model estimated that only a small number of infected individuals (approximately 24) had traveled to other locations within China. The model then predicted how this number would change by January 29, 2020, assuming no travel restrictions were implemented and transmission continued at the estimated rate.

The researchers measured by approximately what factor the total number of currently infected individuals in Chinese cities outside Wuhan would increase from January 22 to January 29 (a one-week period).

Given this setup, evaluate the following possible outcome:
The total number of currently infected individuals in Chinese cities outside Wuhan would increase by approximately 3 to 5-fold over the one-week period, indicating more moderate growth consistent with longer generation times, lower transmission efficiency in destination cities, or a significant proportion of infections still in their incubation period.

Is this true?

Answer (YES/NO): NO